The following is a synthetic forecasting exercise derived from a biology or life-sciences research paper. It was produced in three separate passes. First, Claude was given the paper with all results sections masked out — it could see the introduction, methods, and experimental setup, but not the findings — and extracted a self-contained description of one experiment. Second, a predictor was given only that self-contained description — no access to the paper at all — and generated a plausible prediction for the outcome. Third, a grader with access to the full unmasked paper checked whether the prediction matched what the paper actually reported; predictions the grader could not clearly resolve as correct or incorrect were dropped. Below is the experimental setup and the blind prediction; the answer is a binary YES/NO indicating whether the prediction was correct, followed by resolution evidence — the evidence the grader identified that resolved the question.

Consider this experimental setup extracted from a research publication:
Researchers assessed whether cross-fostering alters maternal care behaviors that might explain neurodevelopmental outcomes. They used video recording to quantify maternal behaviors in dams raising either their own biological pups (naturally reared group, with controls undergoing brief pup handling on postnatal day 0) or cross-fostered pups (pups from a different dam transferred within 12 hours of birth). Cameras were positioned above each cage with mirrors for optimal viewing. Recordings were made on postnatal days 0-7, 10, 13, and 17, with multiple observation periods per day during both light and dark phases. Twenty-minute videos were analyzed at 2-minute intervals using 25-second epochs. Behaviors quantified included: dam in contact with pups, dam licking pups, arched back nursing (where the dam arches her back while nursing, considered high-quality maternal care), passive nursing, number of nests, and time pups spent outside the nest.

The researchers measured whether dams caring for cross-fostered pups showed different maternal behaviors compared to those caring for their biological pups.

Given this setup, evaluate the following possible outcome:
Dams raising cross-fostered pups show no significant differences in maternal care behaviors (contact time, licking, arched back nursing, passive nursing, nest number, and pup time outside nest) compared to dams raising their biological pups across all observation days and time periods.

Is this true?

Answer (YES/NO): NO